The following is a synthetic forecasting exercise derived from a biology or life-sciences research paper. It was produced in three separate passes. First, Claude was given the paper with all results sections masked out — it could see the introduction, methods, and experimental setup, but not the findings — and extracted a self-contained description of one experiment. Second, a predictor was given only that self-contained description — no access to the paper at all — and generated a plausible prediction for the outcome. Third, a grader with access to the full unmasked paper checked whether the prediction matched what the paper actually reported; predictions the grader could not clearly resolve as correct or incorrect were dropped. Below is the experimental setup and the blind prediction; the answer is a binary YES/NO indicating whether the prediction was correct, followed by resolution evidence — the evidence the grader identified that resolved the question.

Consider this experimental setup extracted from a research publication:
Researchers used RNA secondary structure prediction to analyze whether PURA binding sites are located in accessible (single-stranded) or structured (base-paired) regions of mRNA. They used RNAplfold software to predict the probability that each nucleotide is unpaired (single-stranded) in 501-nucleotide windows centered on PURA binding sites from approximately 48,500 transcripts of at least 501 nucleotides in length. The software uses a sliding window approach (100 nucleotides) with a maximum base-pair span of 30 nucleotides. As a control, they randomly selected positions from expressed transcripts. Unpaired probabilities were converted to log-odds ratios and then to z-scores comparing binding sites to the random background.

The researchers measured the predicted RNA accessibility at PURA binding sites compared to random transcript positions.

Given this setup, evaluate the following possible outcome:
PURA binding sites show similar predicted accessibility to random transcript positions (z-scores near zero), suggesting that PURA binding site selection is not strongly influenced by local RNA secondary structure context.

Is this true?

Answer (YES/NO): NO